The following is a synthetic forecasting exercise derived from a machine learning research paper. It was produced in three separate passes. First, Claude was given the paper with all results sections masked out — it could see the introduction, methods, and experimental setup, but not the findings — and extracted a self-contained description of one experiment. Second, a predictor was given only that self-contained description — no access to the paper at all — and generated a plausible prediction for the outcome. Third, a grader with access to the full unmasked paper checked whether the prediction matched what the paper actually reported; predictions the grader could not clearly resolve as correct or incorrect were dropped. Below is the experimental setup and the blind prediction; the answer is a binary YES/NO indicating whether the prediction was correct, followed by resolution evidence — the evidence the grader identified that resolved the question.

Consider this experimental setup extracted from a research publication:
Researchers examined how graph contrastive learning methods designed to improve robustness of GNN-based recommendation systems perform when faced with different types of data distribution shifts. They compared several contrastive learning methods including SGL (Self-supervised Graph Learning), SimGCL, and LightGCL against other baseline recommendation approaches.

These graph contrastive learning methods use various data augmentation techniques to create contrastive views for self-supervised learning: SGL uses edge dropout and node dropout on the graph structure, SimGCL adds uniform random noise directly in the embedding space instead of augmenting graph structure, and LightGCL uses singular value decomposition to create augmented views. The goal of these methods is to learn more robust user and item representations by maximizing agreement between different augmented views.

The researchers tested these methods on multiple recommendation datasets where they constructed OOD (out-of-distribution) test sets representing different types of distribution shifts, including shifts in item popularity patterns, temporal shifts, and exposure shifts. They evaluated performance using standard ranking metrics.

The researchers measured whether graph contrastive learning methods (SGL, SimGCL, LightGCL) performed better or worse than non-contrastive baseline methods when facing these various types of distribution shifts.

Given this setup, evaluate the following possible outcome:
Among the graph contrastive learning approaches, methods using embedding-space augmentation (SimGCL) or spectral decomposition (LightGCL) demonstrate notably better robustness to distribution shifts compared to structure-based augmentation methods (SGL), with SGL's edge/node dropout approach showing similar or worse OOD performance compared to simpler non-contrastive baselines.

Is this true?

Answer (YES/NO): NO